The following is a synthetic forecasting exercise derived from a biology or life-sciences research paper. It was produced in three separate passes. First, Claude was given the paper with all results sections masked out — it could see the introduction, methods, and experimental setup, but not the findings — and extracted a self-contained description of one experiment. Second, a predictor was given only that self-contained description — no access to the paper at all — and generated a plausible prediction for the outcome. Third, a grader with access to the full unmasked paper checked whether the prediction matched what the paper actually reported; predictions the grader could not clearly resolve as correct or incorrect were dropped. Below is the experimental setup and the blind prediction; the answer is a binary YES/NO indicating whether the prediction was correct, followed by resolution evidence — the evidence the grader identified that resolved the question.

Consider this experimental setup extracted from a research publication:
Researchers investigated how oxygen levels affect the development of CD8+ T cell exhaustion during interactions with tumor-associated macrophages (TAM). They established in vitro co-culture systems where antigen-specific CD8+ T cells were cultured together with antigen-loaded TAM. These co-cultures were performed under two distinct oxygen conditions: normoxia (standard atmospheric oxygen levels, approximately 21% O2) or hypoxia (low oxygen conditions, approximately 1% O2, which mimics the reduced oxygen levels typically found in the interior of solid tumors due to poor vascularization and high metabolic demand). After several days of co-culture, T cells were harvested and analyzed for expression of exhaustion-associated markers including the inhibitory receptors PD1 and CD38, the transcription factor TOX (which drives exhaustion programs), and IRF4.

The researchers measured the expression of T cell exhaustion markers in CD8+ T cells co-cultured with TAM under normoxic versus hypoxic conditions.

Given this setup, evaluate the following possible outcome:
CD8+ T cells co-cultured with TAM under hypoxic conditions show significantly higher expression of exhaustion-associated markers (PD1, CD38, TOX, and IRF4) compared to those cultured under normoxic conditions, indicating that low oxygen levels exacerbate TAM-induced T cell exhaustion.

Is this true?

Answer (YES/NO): NO